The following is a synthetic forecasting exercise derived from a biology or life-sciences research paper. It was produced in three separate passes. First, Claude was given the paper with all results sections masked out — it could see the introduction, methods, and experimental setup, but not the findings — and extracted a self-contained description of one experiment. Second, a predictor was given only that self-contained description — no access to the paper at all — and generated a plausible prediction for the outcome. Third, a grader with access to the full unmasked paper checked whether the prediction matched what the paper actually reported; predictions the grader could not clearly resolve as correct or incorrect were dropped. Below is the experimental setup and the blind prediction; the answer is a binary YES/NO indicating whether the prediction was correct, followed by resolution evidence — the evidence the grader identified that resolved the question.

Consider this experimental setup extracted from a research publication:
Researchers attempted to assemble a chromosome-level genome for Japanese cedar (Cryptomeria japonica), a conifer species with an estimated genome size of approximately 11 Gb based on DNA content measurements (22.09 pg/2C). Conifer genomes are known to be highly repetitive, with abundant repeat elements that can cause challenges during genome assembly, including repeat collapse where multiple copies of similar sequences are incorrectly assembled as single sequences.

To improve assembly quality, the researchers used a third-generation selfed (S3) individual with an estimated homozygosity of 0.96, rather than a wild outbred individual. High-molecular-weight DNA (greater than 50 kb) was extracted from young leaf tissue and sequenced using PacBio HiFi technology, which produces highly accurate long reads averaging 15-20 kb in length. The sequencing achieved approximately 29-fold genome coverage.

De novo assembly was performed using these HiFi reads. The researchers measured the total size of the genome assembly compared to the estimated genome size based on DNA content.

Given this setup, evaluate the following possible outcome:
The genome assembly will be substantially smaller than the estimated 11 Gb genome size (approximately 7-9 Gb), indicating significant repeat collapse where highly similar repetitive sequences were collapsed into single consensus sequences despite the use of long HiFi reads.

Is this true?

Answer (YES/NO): NO